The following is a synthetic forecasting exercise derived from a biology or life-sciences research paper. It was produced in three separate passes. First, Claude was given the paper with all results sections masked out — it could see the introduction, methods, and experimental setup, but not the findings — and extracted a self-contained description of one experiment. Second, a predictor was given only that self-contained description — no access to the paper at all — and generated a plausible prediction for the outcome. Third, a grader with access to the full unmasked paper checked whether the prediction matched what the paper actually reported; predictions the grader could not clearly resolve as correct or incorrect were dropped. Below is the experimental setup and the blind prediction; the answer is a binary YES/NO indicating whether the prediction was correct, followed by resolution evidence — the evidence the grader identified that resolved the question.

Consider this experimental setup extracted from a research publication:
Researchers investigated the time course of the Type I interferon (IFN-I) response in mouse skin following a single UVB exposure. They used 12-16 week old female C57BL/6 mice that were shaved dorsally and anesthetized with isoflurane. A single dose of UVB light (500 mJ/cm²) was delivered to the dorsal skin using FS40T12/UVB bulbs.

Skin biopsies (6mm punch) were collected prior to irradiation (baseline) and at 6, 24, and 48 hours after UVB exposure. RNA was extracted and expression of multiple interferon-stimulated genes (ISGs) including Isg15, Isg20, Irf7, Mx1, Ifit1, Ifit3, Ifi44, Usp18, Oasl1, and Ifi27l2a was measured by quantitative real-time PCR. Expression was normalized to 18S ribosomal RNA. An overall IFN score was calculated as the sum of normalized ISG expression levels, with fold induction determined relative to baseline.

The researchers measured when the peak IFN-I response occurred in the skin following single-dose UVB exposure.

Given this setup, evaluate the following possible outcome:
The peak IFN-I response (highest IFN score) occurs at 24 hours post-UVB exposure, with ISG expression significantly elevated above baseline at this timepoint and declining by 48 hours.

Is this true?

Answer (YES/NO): YES